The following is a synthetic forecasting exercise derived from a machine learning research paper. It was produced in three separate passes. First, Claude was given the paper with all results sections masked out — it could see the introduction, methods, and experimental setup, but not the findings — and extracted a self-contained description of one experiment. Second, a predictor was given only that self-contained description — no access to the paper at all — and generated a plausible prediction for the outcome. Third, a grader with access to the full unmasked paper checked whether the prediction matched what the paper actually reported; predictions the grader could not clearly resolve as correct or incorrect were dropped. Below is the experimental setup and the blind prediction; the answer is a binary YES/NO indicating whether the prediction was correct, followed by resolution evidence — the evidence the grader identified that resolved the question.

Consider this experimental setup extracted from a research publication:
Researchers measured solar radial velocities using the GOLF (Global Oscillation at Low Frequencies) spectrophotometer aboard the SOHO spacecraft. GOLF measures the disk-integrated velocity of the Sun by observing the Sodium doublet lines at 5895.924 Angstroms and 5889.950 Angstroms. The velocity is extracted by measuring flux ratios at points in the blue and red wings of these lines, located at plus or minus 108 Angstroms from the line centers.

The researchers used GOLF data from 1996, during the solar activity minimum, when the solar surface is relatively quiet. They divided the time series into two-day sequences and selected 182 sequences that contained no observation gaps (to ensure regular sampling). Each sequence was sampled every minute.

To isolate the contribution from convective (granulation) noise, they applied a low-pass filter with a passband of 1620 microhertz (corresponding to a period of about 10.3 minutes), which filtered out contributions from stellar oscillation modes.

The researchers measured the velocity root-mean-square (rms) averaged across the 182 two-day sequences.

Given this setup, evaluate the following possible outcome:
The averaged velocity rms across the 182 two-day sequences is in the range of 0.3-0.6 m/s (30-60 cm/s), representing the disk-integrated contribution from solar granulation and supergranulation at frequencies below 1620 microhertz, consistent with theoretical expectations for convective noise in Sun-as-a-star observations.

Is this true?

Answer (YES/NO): YES